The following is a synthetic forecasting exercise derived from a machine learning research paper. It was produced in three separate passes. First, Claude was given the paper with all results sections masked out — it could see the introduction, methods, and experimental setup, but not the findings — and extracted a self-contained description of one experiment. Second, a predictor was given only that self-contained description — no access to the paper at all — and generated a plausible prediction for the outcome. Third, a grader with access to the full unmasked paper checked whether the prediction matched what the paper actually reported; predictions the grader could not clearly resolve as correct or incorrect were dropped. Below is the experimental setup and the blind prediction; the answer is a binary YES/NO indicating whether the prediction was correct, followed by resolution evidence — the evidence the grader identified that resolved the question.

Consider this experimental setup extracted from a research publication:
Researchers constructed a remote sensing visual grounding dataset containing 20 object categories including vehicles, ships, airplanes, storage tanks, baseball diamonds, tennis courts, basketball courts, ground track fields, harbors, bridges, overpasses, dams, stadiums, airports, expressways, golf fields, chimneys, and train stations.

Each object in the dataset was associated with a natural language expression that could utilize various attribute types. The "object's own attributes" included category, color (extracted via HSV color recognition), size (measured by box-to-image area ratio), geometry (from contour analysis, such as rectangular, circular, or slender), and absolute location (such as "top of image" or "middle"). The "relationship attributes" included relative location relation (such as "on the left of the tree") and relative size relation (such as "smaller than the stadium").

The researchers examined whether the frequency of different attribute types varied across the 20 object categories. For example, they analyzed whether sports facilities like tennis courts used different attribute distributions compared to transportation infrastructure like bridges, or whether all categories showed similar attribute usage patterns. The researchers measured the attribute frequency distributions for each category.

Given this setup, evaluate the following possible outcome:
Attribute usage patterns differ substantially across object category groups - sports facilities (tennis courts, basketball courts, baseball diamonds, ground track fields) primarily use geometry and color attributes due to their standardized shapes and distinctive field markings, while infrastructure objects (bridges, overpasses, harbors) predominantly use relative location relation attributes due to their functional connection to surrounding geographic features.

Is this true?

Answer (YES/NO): NO